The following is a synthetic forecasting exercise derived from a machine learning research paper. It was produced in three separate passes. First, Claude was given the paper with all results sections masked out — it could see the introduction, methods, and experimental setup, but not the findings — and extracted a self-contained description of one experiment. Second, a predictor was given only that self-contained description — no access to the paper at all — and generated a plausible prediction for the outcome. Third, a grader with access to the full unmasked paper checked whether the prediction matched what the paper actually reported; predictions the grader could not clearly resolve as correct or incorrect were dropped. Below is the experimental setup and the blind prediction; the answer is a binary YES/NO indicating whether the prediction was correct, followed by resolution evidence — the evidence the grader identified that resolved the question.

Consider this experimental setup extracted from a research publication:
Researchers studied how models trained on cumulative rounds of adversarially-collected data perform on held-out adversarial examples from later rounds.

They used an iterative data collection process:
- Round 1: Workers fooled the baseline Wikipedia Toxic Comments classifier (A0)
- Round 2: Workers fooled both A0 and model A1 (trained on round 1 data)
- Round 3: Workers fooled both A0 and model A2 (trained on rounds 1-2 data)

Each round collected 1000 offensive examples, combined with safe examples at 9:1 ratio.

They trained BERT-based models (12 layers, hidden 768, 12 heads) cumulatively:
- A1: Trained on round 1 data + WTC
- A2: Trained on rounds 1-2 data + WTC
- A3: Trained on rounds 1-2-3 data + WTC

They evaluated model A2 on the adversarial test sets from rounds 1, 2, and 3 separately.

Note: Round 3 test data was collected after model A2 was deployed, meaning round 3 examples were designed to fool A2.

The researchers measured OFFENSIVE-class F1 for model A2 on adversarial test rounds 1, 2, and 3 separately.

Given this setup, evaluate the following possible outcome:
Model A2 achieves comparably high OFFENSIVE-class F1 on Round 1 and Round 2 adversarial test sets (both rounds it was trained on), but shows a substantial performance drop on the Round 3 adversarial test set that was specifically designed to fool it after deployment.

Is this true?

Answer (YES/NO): NO